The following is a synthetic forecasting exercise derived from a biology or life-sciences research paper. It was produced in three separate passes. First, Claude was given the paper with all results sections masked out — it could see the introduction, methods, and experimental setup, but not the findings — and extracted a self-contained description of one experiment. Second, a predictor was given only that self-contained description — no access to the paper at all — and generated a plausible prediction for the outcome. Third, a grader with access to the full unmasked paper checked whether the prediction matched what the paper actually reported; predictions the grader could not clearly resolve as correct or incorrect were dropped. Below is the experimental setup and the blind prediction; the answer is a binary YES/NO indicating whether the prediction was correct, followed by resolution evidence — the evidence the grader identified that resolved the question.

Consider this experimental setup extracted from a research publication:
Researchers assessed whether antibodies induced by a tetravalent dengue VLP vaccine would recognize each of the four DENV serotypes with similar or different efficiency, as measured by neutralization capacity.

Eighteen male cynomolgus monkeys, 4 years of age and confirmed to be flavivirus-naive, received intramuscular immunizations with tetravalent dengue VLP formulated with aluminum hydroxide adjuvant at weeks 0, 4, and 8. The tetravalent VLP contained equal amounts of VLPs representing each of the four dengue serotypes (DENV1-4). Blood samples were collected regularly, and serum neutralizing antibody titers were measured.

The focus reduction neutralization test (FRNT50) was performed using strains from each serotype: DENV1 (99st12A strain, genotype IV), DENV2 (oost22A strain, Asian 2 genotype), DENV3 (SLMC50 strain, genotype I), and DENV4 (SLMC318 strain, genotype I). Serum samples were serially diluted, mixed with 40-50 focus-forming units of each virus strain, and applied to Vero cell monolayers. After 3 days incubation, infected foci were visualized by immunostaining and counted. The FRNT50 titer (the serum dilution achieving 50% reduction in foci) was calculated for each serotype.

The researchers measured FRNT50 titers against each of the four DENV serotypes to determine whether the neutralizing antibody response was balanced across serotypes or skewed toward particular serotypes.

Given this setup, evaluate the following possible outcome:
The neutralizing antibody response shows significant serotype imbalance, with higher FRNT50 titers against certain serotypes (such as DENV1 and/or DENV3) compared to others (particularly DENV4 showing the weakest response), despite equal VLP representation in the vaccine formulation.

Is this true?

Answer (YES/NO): NO